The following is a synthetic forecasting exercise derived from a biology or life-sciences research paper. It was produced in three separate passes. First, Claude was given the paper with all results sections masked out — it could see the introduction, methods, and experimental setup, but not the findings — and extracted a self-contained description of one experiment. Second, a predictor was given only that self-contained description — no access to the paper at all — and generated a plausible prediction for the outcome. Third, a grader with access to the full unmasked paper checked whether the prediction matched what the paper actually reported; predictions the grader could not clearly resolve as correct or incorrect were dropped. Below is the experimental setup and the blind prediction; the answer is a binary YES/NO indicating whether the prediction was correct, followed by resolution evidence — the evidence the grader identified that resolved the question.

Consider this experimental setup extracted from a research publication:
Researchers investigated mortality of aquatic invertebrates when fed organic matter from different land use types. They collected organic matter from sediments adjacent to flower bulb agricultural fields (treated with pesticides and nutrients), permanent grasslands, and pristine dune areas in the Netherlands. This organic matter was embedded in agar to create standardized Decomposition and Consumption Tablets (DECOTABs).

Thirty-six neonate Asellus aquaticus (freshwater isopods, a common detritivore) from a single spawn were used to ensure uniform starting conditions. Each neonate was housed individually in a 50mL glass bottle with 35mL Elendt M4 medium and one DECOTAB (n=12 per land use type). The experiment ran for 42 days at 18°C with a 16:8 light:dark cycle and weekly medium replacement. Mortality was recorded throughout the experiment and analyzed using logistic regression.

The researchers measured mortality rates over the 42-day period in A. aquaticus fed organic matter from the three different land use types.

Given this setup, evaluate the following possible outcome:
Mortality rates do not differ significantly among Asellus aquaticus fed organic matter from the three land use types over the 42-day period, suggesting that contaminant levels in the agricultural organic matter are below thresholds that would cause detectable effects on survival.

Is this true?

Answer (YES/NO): NO